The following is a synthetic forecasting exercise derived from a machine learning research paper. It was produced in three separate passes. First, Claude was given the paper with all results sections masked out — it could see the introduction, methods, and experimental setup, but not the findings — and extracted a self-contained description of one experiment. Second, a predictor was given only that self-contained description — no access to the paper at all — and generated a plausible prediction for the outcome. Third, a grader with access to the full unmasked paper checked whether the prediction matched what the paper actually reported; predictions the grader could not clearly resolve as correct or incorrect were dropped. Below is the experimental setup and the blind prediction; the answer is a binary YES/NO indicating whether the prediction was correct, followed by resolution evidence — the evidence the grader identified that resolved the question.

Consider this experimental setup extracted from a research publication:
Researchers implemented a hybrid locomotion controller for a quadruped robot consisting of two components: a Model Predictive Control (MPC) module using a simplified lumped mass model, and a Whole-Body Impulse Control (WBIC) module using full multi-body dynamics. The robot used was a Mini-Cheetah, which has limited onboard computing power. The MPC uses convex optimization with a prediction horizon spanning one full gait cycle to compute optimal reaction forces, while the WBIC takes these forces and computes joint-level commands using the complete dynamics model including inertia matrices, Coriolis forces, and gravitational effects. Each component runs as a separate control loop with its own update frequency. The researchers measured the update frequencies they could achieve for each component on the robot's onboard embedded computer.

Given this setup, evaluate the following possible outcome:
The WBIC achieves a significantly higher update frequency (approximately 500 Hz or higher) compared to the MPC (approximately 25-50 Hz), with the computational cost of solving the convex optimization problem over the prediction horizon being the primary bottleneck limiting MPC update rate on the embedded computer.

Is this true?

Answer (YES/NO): YES